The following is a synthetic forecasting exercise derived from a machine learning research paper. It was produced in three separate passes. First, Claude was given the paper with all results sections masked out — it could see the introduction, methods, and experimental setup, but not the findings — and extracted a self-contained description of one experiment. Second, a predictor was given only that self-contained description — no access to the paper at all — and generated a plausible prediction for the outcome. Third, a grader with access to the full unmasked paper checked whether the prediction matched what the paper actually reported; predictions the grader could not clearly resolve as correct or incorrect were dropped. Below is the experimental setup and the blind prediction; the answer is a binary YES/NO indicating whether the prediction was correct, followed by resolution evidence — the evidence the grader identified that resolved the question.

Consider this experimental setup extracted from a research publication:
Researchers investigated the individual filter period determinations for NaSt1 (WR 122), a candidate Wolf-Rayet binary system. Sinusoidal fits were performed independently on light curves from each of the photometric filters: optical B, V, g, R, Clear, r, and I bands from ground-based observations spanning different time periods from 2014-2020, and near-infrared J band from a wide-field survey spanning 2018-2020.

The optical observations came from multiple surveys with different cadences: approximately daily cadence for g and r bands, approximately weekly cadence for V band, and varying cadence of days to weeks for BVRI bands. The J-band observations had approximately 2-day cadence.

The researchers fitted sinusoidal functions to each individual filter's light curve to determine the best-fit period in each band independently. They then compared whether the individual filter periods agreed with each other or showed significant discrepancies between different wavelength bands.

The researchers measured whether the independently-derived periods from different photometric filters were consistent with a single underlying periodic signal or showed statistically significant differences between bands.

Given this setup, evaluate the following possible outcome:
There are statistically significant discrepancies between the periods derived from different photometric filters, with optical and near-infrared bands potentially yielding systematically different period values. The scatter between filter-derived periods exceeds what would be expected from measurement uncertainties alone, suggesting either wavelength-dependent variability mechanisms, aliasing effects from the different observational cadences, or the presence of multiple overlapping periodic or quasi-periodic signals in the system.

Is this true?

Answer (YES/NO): NO